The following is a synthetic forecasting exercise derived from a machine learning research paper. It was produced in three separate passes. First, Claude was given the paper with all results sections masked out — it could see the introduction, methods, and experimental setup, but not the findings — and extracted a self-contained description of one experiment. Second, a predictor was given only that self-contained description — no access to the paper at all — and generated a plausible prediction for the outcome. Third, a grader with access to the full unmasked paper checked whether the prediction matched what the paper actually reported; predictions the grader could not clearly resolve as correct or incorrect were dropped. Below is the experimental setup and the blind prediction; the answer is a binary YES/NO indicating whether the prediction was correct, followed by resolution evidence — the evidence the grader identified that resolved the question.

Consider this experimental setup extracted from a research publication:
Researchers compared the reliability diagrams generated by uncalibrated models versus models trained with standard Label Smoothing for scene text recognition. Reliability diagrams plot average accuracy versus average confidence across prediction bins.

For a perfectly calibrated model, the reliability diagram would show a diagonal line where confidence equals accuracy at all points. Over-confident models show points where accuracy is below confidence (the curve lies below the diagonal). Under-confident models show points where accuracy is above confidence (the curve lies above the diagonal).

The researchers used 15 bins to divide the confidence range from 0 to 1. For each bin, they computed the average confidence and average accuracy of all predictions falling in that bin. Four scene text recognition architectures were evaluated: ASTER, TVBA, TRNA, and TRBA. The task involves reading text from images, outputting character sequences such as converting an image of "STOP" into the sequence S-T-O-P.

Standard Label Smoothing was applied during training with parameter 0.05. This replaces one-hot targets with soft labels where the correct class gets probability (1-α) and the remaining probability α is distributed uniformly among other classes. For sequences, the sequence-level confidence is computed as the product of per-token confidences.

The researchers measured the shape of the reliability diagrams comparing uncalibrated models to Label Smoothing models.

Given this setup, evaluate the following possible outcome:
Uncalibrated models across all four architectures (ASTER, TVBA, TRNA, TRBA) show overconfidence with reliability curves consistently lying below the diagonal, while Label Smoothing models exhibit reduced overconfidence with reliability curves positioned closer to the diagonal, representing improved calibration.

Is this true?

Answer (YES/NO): NO